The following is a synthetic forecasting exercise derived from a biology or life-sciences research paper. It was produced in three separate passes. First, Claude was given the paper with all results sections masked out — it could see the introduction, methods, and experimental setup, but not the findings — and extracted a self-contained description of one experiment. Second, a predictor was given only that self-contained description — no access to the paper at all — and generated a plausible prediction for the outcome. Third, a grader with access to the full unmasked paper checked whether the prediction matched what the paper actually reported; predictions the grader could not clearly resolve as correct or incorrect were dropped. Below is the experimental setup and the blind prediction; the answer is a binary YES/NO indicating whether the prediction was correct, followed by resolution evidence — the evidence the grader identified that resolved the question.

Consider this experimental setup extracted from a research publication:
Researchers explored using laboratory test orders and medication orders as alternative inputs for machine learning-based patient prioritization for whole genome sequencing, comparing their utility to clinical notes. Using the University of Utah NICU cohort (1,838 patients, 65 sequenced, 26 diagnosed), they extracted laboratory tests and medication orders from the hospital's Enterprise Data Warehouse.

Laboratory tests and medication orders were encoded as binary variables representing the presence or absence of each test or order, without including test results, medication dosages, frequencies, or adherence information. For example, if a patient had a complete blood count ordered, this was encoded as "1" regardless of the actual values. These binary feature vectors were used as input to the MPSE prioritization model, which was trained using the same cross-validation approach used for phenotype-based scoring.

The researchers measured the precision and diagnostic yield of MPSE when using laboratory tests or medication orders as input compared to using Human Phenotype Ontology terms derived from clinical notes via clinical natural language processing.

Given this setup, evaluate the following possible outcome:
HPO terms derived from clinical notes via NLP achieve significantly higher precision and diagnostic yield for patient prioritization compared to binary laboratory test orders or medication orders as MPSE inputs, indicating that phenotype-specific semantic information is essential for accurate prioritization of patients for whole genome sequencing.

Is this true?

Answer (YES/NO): NO